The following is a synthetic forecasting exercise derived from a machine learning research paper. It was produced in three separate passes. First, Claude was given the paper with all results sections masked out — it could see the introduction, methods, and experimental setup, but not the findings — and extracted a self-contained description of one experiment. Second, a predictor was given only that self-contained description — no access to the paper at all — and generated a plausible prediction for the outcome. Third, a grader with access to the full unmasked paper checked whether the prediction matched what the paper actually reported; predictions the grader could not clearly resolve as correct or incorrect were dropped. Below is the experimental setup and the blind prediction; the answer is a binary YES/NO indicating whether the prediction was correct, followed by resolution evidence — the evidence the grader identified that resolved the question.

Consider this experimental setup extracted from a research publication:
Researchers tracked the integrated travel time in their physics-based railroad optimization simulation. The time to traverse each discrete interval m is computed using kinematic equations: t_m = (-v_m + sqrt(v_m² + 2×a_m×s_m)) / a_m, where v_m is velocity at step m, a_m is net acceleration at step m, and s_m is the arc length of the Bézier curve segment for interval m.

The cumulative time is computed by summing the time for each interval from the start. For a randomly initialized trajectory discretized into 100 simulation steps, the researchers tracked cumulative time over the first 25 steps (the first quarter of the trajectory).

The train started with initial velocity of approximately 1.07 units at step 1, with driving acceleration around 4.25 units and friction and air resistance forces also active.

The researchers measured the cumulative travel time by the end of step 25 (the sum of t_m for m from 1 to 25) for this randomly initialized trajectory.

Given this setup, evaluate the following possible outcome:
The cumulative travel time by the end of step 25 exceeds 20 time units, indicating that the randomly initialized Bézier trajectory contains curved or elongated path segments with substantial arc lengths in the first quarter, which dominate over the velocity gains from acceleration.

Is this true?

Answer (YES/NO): NO